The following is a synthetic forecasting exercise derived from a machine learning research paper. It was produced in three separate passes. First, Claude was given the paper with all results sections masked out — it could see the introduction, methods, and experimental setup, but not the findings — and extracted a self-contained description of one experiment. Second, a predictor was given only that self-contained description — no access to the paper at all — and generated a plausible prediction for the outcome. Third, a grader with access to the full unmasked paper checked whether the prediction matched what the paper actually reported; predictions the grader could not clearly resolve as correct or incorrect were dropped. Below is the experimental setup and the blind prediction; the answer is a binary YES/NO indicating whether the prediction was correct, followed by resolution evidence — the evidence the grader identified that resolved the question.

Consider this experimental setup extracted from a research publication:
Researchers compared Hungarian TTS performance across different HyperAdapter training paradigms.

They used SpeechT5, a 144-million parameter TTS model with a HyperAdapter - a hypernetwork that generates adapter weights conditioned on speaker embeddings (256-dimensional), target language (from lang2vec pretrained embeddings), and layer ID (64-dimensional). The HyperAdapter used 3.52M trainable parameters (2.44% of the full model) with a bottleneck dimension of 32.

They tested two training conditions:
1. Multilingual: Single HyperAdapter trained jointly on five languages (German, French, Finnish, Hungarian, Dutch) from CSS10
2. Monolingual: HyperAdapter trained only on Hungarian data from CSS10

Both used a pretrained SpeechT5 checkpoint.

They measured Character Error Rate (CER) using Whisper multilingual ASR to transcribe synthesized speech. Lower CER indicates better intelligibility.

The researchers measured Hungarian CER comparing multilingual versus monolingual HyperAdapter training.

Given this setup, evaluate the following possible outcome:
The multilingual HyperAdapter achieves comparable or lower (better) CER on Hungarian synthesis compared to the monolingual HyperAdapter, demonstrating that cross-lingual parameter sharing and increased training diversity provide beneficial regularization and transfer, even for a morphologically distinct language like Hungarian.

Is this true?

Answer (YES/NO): YES